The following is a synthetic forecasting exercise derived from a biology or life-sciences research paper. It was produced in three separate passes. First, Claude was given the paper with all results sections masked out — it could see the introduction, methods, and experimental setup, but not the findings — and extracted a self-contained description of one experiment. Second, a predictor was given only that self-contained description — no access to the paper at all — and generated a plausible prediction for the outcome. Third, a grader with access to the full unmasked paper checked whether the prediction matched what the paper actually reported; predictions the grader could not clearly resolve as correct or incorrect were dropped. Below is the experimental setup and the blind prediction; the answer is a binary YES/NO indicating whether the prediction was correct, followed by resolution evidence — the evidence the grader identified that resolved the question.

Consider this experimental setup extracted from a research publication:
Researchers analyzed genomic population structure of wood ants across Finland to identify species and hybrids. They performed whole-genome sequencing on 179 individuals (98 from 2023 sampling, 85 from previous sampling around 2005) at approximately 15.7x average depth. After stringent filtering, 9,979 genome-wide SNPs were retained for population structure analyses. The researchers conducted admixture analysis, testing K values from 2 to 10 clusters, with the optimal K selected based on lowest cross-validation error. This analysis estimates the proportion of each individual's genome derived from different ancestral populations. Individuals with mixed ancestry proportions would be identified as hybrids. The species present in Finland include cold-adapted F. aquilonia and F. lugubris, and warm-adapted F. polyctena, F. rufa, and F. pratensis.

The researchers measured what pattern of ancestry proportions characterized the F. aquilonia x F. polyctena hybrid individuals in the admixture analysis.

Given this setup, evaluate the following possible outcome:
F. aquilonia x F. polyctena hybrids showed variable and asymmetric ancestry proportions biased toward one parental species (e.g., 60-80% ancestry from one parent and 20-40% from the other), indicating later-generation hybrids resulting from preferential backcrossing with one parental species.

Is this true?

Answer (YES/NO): NO